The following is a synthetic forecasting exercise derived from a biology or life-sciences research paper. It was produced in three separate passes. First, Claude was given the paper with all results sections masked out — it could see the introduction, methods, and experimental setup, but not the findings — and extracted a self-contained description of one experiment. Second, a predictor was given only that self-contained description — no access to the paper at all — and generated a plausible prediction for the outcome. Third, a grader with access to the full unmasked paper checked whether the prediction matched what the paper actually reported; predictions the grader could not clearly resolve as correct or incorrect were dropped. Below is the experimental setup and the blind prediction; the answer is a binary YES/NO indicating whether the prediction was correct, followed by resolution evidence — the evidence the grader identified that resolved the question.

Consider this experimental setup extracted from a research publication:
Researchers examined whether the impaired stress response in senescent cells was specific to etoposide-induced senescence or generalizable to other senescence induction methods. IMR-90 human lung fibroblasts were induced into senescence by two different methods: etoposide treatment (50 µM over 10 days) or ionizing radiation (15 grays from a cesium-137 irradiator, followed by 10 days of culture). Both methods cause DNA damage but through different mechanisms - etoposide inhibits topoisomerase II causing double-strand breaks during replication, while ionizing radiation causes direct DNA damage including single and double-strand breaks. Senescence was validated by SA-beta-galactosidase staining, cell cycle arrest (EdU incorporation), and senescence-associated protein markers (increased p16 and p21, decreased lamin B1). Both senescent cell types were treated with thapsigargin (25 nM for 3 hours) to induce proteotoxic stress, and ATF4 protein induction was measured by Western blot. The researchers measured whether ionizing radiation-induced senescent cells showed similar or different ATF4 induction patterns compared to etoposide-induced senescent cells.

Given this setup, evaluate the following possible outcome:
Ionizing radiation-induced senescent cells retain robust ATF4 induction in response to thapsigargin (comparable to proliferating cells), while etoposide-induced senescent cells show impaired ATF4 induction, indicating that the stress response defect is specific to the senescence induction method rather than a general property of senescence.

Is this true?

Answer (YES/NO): NO